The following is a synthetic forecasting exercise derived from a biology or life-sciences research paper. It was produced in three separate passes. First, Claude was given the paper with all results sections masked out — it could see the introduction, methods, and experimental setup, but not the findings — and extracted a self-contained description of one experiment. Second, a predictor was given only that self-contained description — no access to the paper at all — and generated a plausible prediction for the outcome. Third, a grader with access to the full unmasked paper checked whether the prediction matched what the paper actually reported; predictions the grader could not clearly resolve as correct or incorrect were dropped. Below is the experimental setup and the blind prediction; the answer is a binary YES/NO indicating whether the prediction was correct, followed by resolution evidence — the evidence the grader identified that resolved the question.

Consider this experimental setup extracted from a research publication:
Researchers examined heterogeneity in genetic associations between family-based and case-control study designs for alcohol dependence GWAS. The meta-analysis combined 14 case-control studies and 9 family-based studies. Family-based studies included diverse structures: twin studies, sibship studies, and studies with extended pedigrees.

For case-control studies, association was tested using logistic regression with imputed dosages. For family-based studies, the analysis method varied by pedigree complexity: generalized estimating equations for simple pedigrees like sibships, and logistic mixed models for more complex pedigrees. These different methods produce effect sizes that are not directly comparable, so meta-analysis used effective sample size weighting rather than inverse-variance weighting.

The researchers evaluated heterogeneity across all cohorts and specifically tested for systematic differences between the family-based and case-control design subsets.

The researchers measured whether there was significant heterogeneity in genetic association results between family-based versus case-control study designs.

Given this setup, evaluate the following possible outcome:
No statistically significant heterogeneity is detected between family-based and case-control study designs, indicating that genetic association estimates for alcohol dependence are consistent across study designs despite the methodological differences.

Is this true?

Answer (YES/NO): YES